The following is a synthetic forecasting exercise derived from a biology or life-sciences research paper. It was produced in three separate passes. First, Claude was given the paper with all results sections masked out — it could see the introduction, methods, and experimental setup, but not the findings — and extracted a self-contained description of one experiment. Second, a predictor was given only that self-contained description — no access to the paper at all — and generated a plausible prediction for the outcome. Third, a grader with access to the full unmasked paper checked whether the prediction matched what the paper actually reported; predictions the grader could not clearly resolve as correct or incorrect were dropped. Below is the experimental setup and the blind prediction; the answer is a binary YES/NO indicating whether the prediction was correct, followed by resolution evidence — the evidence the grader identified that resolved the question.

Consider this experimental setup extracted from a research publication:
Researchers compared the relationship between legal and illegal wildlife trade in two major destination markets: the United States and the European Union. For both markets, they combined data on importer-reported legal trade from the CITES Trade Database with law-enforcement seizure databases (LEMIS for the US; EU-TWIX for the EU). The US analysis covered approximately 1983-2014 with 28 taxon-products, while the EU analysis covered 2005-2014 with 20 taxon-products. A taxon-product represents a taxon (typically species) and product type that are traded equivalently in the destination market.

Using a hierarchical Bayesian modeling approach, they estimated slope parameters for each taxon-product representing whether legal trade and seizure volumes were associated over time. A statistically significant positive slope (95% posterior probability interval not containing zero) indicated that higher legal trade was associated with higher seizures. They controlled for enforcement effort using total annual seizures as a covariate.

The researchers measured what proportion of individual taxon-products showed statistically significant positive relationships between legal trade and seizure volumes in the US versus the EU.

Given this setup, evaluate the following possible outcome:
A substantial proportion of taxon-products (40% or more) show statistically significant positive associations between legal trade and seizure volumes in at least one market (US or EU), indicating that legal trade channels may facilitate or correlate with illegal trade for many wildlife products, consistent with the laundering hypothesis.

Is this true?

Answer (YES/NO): NO